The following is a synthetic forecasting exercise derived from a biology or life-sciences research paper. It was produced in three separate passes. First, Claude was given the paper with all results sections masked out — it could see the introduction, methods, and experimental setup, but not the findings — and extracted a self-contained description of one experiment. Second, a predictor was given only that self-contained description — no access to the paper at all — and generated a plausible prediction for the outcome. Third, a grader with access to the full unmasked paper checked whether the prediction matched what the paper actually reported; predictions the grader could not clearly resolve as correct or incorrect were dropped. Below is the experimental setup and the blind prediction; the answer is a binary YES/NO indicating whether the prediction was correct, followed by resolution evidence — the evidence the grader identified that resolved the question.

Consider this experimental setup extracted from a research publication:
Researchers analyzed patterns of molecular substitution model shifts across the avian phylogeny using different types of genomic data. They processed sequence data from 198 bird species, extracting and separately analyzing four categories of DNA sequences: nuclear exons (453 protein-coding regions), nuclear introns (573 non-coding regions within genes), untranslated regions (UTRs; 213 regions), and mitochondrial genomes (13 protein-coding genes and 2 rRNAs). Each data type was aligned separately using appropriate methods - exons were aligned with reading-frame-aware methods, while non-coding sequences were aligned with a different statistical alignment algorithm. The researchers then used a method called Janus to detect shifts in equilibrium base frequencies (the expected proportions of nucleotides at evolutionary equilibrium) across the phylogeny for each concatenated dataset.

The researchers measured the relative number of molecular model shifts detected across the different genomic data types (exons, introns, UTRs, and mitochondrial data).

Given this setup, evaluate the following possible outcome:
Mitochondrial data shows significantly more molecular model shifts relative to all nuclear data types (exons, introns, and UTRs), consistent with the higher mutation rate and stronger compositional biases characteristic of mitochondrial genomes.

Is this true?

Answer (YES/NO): NO